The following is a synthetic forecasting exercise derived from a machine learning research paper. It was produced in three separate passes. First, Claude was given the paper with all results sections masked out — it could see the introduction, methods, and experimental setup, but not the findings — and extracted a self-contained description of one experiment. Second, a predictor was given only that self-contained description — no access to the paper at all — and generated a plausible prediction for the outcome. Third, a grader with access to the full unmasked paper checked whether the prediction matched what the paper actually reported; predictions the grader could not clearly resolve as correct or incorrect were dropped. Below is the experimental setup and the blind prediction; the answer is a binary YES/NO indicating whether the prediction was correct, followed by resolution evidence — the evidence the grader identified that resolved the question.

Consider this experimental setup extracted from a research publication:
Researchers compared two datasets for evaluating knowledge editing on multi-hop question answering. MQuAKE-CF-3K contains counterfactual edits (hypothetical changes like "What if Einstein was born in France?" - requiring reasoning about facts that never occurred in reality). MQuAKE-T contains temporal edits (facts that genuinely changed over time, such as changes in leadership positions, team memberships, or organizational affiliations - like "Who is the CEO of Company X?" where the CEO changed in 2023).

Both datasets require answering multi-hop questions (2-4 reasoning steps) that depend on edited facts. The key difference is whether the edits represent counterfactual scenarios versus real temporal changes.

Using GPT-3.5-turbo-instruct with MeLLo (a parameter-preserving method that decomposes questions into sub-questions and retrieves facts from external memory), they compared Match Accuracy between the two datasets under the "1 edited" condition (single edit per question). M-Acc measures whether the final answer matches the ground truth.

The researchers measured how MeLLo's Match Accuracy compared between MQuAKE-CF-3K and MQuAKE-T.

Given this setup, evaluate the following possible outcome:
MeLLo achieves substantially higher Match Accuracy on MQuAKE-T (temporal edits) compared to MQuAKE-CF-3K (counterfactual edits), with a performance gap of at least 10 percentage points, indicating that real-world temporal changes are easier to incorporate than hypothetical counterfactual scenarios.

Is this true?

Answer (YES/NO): YES